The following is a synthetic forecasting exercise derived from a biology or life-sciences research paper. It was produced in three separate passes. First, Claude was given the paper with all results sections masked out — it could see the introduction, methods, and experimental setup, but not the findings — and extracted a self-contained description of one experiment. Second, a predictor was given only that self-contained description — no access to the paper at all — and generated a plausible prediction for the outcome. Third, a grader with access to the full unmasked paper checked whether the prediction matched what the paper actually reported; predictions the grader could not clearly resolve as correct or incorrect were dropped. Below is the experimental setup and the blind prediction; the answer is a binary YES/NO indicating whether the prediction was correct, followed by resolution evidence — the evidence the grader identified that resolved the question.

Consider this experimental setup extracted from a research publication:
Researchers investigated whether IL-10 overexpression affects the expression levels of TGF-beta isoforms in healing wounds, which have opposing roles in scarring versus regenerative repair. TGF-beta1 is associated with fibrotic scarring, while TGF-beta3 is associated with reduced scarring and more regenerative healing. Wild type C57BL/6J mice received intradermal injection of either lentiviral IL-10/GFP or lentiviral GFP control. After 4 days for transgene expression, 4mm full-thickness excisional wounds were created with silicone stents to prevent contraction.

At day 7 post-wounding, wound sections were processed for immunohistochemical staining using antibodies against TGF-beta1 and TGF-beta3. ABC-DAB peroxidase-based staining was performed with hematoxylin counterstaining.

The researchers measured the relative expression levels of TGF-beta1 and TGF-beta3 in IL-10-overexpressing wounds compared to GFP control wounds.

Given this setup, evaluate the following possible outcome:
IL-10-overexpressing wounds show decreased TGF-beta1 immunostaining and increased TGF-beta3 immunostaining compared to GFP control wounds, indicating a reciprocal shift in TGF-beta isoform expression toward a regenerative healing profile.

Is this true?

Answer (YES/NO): NO